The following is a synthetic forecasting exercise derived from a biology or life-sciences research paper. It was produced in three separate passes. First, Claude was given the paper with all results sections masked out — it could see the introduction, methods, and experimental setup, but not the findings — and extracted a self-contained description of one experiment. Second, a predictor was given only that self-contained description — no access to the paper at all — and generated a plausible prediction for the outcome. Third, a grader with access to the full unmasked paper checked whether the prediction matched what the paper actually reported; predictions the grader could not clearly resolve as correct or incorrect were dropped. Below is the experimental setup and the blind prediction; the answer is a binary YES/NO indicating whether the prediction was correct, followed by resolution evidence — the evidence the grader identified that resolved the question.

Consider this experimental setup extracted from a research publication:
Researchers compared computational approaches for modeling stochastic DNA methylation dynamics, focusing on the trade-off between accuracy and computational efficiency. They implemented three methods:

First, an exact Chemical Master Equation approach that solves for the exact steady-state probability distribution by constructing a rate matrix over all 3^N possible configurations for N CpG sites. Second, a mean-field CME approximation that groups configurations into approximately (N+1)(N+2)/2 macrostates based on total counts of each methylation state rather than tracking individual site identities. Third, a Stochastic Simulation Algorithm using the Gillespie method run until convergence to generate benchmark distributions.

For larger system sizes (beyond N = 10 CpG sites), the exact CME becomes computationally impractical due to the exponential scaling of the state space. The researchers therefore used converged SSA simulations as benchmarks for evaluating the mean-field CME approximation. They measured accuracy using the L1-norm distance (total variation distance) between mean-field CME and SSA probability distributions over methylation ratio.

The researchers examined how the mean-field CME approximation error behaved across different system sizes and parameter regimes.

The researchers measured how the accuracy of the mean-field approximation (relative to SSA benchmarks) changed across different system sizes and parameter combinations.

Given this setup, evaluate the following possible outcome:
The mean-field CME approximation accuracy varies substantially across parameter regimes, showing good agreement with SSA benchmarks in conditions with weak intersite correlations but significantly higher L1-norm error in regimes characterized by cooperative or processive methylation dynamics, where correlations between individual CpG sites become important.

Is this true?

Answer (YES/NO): YES